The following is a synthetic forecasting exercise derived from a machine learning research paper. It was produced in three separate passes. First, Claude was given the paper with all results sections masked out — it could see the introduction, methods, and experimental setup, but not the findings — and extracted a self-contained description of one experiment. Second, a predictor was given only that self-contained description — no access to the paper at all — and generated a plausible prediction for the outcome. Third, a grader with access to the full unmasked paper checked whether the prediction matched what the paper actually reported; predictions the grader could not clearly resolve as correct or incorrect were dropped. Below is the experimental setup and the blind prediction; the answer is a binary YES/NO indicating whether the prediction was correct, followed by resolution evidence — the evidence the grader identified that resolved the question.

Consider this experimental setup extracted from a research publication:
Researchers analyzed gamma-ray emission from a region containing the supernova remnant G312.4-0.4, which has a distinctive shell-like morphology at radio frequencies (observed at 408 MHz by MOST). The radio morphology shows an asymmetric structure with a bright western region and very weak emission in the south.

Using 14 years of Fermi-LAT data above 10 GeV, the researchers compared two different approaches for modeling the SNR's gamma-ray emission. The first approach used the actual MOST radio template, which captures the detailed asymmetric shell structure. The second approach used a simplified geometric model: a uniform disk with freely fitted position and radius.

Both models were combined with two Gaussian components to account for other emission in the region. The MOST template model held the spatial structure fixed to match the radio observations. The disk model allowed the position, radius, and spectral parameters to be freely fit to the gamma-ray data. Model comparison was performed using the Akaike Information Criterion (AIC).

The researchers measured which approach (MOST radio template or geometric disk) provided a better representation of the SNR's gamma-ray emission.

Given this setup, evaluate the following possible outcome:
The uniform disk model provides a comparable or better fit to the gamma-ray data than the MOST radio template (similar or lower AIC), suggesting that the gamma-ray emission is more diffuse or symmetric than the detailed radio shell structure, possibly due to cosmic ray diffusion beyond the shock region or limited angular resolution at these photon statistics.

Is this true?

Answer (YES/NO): NO